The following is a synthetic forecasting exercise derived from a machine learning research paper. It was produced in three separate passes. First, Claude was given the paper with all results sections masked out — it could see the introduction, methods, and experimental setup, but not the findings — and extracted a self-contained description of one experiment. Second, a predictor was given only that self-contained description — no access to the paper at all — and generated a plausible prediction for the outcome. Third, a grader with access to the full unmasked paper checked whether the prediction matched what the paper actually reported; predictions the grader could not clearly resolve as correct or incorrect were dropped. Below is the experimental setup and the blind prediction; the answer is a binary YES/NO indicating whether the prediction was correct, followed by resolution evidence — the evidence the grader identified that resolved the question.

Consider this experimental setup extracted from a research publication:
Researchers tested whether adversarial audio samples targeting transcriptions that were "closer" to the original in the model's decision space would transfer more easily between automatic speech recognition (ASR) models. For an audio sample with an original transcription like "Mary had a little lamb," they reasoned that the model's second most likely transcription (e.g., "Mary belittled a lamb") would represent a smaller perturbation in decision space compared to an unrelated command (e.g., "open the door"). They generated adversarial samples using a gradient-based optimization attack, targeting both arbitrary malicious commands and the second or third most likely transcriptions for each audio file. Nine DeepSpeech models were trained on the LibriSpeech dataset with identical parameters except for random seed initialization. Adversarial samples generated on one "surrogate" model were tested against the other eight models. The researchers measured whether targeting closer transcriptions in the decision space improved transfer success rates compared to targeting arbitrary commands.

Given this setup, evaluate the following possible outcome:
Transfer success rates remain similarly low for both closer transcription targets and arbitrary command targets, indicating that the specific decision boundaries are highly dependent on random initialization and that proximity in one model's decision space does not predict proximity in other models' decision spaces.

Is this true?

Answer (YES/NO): NO